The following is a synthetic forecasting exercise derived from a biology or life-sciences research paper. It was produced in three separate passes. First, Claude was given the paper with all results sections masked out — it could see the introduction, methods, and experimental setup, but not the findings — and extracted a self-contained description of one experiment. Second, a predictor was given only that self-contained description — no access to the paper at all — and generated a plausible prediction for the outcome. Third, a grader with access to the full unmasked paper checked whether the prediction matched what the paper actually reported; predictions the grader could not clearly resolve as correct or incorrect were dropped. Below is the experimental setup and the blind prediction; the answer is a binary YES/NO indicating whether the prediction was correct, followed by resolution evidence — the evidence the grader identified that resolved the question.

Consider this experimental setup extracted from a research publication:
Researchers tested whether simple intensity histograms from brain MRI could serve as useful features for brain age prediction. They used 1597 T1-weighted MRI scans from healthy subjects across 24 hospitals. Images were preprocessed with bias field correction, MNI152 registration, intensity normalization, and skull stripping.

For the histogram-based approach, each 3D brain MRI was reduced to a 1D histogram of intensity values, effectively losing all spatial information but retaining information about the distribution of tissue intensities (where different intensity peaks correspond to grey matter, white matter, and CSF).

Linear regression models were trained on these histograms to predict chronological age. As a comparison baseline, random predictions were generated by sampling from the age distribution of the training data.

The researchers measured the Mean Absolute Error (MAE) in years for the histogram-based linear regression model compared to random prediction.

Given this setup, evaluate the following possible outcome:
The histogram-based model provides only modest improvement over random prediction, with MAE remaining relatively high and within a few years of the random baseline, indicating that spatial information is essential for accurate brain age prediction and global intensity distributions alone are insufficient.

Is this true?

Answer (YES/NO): NO